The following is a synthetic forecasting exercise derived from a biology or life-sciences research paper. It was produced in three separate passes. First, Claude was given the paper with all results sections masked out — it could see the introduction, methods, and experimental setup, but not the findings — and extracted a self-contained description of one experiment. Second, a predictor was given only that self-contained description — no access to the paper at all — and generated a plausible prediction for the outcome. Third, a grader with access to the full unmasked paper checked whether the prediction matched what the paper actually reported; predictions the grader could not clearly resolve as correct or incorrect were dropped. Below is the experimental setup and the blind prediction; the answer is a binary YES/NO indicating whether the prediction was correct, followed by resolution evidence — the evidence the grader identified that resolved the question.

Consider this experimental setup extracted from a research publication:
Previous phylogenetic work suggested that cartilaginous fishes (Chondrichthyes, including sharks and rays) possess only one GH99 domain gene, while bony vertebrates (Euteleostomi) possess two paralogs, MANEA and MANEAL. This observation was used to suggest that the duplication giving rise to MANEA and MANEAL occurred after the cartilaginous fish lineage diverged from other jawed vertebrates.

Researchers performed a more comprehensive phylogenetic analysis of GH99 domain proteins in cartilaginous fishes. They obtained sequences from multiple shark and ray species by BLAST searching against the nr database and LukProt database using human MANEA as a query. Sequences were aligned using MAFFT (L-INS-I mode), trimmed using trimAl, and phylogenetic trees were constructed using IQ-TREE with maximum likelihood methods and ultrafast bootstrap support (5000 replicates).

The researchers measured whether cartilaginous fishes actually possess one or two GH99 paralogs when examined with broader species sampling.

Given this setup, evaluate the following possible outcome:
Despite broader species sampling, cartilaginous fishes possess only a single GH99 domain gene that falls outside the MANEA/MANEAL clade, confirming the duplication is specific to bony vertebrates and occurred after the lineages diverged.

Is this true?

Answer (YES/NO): NO